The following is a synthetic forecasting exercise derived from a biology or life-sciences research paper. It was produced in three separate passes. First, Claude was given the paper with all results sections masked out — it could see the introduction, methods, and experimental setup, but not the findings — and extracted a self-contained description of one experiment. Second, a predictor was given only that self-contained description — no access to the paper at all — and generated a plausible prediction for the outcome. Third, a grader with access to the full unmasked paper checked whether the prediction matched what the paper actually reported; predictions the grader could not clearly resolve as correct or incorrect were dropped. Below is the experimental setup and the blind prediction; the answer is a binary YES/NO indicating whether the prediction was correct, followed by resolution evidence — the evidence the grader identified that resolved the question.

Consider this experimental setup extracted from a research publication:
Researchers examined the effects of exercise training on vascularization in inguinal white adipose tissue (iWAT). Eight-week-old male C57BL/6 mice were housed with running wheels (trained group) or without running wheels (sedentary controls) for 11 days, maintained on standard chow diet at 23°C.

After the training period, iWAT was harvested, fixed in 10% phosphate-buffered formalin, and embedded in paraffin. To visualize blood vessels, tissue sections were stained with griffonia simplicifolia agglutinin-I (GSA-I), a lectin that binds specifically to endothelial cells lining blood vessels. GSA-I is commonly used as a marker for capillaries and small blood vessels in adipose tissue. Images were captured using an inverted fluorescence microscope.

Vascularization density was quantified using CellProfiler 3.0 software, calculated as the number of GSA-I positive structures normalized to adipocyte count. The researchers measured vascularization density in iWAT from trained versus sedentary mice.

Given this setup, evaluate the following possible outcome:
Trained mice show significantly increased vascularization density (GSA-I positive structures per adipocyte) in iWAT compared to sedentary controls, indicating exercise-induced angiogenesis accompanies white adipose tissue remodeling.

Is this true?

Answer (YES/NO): YES